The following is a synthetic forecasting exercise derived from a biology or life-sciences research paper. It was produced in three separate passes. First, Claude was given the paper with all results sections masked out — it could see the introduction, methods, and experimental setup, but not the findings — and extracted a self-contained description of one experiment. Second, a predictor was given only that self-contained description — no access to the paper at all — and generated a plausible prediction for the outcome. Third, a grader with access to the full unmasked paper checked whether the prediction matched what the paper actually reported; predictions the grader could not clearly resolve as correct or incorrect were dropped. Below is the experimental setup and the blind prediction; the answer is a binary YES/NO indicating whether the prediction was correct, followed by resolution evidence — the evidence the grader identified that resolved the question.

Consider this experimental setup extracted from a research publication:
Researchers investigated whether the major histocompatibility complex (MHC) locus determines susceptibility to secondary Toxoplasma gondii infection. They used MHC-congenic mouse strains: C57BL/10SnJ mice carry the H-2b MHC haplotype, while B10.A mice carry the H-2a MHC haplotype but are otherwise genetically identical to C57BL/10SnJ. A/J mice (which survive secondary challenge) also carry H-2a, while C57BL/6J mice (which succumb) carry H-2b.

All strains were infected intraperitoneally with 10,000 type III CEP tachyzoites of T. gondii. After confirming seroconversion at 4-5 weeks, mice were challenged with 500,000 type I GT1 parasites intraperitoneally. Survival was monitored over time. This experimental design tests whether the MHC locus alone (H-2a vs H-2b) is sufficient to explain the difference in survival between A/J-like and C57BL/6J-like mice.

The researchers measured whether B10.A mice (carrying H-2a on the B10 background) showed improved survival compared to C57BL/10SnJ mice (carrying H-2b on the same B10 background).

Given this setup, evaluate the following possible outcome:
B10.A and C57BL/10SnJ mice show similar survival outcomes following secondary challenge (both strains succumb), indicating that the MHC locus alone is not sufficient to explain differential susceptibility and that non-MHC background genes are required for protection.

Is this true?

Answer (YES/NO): YES